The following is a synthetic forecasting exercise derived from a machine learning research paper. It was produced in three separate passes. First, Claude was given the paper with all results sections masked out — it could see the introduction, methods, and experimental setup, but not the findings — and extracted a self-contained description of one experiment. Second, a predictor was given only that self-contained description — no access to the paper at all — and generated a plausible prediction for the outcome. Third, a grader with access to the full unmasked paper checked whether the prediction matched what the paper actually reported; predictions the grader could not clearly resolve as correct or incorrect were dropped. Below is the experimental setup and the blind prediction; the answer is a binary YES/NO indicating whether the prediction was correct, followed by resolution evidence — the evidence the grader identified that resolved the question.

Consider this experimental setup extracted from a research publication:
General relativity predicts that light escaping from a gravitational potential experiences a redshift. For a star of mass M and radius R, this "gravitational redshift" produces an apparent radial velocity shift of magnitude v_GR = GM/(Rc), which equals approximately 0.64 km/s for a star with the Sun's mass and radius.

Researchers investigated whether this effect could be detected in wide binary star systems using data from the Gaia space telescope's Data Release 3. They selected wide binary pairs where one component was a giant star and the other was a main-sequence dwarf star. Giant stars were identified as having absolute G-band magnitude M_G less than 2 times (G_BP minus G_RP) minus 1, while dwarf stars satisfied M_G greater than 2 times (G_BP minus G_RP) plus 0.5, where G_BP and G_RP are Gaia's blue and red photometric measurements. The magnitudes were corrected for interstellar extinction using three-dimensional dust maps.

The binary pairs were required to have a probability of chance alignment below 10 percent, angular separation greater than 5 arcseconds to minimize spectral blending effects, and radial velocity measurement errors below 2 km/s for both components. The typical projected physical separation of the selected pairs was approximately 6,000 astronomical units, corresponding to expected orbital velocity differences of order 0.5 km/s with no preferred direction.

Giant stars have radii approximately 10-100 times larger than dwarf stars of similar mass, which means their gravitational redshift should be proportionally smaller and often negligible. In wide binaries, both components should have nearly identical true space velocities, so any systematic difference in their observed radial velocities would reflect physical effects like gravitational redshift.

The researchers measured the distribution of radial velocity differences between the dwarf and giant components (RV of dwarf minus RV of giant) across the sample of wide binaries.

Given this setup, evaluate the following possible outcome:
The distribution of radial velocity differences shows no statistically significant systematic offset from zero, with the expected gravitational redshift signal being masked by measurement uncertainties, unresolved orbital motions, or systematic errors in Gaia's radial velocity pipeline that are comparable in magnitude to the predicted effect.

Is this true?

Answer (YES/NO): NO